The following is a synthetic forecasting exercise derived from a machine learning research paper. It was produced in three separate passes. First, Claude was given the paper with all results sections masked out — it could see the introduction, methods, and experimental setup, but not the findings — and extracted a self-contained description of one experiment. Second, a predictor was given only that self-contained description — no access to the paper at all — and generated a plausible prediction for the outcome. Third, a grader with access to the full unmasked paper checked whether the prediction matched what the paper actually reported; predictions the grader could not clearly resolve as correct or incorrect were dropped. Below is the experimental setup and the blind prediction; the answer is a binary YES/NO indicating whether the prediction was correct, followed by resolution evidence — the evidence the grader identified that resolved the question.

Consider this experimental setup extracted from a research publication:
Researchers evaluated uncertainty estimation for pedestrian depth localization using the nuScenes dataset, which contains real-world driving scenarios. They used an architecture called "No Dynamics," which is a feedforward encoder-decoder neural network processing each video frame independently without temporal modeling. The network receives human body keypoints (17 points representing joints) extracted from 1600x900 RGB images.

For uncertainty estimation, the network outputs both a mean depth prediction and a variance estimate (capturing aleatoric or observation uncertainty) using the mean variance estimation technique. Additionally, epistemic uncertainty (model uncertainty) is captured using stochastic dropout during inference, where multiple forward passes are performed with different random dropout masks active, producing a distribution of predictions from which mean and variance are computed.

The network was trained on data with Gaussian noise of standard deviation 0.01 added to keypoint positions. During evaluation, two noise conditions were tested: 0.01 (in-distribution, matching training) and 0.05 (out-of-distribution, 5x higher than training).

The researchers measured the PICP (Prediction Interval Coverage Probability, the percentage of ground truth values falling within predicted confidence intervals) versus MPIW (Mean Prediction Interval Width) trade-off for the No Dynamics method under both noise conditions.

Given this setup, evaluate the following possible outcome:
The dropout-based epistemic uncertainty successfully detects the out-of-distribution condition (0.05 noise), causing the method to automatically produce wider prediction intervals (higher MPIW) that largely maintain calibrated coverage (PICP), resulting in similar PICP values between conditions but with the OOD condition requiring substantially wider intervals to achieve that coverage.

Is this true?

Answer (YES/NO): NO